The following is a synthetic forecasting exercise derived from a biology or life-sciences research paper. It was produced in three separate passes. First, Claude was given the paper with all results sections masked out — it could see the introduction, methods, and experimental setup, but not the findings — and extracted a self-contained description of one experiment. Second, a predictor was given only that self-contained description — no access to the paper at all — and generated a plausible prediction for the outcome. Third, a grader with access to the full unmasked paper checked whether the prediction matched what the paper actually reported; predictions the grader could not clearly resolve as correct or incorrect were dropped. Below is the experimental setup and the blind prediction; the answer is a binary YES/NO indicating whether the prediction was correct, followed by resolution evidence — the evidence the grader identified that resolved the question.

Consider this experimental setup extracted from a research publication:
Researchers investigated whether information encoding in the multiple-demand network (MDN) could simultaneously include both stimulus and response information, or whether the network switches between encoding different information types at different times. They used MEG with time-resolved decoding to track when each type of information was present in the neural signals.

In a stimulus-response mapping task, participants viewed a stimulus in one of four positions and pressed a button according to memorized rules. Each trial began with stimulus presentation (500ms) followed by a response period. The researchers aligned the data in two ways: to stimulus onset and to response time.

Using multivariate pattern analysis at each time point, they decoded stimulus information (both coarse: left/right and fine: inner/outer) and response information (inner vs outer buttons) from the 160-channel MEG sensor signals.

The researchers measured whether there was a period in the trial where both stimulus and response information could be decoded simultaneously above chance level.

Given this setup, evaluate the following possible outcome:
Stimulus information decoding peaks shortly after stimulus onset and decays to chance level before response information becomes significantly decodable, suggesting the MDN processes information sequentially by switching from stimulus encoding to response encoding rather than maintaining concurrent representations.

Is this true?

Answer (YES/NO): NO